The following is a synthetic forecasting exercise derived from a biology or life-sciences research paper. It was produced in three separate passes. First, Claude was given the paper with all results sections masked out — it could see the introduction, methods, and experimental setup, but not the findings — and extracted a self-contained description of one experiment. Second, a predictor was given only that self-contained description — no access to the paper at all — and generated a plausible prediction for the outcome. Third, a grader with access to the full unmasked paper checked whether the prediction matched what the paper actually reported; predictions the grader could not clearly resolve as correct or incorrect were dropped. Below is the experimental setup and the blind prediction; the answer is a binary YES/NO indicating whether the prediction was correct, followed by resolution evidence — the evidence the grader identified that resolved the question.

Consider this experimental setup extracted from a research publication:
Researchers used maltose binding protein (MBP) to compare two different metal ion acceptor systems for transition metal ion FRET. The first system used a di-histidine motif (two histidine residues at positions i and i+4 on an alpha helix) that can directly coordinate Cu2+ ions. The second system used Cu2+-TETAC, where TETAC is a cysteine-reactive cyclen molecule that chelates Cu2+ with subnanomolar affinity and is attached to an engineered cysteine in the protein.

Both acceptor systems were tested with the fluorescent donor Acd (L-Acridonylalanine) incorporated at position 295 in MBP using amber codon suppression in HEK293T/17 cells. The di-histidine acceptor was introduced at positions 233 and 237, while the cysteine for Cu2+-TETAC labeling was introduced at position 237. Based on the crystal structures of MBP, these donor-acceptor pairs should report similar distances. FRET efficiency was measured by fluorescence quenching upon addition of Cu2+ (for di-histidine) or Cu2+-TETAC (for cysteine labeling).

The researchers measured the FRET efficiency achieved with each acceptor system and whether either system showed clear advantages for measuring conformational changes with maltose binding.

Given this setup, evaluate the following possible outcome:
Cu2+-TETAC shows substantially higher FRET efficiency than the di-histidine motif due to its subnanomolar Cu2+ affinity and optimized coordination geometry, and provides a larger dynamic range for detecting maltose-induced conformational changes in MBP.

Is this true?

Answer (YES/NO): NO